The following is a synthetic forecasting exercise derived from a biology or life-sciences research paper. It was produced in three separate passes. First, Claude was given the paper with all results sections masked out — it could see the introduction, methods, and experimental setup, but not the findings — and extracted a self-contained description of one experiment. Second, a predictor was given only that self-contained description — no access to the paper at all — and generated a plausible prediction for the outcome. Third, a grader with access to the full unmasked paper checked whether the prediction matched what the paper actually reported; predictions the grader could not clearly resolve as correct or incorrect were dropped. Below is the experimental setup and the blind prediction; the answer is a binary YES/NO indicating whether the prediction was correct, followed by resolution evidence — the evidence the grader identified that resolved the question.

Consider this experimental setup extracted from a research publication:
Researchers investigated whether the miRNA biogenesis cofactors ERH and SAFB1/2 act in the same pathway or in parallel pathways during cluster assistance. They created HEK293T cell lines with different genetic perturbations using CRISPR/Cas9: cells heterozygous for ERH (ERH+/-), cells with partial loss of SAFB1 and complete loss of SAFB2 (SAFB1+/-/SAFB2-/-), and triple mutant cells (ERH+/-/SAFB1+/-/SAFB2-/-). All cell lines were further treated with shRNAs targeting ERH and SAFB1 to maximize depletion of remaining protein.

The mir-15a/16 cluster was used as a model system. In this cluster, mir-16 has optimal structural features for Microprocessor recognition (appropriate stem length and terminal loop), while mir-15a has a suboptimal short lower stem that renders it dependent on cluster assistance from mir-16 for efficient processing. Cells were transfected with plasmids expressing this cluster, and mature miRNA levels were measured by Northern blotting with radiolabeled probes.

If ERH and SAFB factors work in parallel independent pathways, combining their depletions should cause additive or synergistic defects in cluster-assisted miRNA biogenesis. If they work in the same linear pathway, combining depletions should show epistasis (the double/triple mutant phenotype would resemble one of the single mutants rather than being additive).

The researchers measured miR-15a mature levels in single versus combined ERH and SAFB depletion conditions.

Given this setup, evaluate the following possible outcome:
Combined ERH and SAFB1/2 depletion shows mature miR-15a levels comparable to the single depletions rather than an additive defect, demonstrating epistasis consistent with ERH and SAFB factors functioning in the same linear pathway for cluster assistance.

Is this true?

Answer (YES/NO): YES